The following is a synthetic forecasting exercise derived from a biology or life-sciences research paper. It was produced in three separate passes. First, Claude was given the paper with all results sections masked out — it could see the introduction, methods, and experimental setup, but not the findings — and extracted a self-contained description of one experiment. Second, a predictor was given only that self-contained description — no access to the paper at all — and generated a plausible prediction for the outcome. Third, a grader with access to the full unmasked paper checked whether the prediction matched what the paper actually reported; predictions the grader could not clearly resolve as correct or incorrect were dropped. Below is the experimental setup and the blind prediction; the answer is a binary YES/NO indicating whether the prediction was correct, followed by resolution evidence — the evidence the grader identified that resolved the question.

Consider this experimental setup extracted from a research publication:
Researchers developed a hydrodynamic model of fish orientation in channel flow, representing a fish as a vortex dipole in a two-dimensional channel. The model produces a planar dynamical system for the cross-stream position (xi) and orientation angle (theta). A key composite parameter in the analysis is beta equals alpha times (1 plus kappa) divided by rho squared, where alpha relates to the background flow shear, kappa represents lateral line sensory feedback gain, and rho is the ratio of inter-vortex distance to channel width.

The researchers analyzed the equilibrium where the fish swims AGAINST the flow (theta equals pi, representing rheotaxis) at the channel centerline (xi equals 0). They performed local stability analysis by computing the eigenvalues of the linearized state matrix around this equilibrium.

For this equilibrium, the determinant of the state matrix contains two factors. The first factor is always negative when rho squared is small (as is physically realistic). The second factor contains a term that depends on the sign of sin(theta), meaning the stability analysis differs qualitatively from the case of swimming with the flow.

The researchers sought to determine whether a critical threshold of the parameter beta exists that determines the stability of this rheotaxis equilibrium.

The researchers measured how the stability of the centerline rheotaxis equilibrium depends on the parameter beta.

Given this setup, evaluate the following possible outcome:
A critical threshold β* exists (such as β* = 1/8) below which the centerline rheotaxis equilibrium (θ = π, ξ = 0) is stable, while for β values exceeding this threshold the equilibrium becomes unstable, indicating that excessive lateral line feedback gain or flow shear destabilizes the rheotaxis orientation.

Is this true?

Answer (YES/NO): NO